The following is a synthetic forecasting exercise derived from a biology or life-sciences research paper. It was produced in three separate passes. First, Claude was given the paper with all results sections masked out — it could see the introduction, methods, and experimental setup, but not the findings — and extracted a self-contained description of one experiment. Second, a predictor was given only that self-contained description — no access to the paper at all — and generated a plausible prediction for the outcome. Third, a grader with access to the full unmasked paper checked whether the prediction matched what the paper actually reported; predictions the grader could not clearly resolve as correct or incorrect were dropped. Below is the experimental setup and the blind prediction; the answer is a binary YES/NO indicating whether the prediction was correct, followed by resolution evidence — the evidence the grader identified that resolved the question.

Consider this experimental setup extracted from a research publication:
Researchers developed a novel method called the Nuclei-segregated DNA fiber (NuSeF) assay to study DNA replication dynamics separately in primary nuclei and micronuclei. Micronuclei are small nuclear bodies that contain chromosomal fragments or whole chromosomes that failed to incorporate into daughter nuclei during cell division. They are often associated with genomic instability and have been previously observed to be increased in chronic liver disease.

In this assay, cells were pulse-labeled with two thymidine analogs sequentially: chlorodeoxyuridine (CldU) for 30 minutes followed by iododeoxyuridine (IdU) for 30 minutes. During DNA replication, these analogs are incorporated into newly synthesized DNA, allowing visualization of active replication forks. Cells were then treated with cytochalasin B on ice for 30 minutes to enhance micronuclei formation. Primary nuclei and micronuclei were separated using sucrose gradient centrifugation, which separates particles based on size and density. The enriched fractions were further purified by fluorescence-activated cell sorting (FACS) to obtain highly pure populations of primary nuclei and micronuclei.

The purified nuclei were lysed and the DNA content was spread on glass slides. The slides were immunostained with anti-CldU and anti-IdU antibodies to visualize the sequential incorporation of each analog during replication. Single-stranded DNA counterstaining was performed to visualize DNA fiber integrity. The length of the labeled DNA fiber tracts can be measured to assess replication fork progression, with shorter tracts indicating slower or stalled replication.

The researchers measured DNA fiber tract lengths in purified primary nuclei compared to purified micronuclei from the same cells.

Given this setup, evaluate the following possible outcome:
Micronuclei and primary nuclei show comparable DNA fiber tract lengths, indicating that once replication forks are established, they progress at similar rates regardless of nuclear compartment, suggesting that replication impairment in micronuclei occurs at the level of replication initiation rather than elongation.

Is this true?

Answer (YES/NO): NO